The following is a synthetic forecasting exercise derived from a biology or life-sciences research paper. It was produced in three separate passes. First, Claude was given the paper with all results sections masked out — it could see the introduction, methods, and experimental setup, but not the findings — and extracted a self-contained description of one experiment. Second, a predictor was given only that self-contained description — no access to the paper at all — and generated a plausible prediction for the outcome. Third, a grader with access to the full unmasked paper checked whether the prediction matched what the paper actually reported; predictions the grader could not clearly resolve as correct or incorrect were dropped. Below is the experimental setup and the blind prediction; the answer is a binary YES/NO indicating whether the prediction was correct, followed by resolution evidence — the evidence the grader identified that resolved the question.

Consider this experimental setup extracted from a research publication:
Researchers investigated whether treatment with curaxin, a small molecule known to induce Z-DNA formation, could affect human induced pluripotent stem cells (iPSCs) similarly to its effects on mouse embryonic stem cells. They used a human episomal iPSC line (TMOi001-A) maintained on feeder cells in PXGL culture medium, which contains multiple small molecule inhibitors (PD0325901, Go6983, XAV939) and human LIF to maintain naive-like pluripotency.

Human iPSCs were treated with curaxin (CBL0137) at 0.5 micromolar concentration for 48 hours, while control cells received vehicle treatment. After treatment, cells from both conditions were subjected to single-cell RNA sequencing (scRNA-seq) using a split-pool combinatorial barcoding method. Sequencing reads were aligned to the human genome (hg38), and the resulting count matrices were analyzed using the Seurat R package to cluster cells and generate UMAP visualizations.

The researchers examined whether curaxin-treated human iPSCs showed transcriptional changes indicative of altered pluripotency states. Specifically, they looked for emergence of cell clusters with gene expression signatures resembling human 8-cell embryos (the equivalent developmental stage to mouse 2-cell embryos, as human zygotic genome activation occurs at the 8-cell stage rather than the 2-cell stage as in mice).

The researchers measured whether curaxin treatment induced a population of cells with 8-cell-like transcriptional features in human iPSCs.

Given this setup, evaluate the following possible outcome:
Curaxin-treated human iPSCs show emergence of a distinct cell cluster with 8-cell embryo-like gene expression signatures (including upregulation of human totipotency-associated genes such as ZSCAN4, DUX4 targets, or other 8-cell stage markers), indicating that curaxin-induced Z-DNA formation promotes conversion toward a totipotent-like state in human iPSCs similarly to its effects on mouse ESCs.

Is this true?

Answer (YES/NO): YES